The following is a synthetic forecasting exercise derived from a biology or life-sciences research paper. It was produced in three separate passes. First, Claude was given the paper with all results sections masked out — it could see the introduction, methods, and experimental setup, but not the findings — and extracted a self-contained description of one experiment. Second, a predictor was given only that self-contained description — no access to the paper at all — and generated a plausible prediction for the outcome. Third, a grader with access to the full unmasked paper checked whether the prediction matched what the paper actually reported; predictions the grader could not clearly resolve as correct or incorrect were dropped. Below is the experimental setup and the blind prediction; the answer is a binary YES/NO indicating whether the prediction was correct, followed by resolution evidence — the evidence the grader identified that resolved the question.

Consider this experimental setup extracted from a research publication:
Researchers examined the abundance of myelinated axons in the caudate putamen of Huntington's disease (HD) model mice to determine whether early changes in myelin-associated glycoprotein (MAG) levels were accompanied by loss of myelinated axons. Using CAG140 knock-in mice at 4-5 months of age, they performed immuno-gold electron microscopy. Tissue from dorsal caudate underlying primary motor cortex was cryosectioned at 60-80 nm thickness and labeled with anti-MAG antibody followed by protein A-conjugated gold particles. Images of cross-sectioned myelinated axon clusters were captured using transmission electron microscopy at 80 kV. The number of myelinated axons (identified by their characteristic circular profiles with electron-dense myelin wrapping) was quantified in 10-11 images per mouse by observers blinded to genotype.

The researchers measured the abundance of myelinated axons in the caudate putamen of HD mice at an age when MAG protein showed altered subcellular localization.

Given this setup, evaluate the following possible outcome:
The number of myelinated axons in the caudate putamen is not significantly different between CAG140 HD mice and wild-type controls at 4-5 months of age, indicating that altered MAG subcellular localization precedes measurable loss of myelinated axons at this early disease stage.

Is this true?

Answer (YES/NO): YES